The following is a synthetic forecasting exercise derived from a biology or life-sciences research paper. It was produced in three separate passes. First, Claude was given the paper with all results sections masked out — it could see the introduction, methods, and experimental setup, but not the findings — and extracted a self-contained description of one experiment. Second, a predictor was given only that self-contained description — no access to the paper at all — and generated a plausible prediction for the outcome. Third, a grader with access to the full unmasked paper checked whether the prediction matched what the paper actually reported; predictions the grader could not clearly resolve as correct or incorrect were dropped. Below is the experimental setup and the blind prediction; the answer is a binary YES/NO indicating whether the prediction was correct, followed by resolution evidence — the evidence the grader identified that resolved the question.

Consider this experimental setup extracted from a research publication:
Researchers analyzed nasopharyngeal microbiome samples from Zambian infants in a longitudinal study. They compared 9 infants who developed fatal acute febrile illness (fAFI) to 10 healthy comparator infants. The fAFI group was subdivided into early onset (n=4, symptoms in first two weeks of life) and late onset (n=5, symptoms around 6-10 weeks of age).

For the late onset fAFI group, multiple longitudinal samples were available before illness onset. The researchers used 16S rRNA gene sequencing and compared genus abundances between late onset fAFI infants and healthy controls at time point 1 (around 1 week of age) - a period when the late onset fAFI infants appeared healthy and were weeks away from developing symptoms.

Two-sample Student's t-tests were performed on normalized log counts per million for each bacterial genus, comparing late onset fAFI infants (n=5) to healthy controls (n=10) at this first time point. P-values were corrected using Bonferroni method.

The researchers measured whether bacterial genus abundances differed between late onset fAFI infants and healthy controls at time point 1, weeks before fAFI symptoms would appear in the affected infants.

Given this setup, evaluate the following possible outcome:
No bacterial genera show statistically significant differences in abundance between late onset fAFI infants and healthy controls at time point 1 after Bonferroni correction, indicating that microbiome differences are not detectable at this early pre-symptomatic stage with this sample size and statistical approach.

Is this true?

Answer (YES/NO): NO